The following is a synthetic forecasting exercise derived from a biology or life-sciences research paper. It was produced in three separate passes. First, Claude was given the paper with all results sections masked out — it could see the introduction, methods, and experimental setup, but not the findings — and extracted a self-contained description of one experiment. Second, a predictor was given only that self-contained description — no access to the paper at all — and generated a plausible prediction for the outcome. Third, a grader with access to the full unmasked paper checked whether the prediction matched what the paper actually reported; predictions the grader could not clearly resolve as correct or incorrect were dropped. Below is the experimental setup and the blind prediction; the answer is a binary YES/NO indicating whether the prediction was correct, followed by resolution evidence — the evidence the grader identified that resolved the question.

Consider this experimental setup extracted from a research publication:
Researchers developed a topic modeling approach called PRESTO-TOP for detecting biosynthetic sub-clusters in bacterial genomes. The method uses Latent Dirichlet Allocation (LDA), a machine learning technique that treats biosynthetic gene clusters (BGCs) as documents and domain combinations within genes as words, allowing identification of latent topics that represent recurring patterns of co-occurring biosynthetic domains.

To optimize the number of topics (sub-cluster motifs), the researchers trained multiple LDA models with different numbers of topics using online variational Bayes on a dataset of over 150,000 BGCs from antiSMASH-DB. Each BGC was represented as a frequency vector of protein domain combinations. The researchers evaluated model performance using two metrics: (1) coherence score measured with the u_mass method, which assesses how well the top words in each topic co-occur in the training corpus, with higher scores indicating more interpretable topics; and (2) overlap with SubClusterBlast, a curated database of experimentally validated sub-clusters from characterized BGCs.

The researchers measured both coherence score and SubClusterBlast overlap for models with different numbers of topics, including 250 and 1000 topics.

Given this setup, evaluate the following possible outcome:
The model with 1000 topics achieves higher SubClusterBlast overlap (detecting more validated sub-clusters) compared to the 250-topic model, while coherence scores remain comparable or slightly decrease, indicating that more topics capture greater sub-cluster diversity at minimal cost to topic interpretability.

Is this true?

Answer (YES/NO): YES